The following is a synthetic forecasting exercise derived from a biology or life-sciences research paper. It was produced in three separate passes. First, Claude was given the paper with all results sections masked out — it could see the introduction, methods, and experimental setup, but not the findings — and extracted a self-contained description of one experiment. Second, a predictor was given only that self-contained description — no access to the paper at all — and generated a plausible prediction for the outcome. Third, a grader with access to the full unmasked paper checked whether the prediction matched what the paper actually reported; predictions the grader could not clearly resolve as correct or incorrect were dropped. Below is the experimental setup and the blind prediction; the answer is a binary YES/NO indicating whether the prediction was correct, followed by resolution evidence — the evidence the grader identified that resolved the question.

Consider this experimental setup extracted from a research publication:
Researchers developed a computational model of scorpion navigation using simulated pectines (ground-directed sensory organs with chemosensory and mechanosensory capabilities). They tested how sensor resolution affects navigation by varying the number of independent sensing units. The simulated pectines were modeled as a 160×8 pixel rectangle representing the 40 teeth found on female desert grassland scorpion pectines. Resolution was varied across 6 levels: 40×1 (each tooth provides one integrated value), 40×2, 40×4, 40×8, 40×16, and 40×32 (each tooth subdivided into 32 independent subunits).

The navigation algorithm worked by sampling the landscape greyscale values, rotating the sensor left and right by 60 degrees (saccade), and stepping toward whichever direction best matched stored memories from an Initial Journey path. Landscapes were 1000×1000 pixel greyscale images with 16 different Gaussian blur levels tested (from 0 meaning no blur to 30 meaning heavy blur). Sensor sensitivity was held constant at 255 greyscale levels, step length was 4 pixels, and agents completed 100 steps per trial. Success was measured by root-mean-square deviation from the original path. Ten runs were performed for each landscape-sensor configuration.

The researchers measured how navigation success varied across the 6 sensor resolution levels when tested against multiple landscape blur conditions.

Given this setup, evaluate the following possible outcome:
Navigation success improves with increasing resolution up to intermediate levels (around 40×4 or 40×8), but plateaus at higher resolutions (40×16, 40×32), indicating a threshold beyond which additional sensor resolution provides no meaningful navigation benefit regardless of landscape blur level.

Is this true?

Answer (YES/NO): NO